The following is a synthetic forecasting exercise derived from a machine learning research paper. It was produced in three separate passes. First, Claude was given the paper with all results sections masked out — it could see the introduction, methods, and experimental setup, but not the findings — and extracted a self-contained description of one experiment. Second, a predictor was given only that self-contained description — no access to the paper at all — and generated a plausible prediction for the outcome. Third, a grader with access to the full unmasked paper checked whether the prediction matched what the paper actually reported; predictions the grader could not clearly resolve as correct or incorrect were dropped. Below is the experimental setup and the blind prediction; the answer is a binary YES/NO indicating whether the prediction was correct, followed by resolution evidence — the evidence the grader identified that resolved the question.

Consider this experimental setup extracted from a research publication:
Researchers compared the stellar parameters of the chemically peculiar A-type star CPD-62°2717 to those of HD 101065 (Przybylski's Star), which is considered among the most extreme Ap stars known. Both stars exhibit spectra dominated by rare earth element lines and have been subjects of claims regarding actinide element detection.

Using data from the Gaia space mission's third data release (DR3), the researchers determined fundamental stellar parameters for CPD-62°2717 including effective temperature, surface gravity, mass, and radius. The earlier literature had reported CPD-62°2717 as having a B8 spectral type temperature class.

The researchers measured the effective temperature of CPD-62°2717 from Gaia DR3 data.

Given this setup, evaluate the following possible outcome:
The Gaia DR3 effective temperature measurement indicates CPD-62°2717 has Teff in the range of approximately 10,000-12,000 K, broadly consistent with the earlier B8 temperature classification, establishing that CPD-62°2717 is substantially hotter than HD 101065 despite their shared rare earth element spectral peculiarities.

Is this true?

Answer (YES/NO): NO